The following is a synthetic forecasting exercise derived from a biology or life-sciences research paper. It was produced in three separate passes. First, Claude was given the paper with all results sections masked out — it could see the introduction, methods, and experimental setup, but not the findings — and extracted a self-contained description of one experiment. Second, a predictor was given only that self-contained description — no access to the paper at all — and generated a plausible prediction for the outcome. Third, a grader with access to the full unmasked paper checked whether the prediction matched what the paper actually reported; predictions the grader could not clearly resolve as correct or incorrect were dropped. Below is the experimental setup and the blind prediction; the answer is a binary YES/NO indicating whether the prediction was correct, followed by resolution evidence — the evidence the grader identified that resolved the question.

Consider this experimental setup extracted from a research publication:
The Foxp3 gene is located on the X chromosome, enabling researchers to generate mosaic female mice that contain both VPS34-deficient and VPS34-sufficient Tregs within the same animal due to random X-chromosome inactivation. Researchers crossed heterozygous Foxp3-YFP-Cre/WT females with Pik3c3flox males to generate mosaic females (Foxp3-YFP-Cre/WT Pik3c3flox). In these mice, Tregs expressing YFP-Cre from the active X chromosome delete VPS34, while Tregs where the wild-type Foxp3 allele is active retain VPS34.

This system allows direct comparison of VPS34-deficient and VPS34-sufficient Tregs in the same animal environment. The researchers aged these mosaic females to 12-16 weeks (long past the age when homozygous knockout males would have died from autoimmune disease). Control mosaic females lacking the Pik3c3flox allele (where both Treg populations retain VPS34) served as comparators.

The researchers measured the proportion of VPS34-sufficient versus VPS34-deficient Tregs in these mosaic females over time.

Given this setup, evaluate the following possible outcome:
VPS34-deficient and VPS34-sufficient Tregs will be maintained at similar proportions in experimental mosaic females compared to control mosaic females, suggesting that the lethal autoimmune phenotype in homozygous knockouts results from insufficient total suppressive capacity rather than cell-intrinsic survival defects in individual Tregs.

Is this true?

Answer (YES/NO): NO